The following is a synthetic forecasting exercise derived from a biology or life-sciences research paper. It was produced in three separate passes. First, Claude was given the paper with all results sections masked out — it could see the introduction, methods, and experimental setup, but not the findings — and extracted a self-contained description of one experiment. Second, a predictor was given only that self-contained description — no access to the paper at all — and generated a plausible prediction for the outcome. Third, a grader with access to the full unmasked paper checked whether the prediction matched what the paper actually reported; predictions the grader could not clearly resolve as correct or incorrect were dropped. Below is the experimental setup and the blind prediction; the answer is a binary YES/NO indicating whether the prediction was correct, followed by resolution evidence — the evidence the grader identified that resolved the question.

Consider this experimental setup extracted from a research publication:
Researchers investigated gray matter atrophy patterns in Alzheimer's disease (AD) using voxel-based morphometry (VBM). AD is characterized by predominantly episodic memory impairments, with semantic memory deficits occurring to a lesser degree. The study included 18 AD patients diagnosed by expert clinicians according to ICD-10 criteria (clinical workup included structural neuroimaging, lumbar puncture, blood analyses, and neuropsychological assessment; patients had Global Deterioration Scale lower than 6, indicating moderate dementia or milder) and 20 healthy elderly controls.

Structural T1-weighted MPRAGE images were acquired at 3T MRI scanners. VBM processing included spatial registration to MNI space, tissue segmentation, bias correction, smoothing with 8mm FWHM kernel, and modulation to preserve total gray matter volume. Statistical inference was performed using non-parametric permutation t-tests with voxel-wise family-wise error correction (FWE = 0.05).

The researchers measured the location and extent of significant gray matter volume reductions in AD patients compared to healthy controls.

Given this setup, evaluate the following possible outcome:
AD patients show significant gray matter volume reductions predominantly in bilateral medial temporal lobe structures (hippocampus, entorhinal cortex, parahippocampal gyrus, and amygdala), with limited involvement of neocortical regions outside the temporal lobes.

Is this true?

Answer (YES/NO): NO